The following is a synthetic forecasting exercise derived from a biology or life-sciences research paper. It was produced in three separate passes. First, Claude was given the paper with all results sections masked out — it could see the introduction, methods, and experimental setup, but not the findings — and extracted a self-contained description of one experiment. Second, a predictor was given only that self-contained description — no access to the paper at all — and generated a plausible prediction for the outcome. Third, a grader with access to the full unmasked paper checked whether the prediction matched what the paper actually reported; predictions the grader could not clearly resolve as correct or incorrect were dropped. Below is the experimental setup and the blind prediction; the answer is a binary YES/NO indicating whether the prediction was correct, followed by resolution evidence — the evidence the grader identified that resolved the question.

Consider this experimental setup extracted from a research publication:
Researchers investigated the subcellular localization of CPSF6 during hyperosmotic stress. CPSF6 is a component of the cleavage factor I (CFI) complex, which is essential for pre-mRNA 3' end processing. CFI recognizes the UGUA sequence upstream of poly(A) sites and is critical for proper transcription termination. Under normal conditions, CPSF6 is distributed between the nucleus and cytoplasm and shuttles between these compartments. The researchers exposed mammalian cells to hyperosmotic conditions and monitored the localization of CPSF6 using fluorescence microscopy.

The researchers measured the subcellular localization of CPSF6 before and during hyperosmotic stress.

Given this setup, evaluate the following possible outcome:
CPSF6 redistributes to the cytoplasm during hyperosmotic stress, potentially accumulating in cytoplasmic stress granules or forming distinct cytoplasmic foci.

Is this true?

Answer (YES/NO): NO